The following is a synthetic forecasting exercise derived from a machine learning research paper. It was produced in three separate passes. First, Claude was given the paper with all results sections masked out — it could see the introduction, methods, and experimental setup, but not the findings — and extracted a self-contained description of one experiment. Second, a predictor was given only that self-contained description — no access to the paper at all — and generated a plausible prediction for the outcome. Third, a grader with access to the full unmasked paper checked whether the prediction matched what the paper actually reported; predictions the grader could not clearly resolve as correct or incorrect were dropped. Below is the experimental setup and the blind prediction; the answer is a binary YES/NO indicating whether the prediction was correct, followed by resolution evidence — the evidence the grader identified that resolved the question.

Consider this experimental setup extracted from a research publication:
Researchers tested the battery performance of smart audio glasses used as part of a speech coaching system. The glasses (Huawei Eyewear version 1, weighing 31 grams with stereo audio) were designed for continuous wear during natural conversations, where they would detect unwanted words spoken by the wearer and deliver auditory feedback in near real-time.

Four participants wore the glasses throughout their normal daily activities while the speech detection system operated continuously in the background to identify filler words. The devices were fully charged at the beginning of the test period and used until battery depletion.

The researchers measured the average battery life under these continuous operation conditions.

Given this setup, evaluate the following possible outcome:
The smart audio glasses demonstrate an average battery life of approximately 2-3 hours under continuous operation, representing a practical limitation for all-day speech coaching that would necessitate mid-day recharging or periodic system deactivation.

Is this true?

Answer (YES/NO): NO